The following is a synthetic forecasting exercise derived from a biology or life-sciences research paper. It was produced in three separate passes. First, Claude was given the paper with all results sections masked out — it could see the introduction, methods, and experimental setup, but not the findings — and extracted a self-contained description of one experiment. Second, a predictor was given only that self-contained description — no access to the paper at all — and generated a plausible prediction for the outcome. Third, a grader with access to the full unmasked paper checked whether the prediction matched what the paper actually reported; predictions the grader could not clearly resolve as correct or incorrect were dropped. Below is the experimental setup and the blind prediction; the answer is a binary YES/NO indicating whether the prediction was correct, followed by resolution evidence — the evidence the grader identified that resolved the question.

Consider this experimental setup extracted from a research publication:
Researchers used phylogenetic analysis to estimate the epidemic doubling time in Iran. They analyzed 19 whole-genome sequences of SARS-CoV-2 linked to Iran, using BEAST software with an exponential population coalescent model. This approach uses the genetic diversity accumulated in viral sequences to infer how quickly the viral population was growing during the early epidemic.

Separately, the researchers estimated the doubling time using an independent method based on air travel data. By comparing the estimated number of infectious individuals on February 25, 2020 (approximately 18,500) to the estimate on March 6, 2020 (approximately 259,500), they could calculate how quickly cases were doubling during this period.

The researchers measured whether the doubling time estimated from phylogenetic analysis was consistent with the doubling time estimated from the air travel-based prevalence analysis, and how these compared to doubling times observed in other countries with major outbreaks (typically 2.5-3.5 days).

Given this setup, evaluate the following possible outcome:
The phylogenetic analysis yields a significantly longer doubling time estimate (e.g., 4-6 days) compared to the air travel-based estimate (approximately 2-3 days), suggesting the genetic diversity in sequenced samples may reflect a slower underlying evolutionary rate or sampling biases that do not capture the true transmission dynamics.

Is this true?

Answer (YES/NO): NO